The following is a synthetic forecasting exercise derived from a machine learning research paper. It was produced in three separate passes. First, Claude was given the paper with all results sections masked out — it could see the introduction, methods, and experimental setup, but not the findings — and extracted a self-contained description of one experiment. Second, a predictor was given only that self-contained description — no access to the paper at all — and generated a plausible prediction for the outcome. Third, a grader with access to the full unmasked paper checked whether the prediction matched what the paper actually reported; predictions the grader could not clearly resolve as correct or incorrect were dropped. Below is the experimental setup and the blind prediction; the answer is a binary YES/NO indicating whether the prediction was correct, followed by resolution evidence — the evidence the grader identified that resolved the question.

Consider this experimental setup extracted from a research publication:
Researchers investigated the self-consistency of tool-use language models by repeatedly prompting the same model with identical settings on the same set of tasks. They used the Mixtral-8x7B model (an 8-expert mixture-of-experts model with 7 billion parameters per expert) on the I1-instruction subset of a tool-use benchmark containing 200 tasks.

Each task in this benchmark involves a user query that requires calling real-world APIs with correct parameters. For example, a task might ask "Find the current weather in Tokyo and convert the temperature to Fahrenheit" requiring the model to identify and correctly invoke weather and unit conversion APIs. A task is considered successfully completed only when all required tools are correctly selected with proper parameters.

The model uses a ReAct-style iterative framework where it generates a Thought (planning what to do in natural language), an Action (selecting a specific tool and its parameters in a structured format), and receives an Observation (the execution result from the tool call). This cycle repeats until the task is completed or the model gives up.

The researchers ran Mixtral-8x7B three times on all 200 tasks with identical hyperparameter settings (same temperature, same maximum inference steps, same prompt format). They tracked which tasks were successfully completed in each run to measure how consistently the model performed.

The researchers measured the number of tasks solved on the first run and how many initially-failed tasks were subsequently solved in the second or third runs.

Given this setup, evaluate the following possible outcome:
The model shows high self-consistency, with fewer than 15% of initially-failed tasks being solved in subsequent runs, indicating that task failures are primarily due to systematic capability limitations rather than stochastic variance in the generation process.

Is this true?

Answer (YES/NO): NO